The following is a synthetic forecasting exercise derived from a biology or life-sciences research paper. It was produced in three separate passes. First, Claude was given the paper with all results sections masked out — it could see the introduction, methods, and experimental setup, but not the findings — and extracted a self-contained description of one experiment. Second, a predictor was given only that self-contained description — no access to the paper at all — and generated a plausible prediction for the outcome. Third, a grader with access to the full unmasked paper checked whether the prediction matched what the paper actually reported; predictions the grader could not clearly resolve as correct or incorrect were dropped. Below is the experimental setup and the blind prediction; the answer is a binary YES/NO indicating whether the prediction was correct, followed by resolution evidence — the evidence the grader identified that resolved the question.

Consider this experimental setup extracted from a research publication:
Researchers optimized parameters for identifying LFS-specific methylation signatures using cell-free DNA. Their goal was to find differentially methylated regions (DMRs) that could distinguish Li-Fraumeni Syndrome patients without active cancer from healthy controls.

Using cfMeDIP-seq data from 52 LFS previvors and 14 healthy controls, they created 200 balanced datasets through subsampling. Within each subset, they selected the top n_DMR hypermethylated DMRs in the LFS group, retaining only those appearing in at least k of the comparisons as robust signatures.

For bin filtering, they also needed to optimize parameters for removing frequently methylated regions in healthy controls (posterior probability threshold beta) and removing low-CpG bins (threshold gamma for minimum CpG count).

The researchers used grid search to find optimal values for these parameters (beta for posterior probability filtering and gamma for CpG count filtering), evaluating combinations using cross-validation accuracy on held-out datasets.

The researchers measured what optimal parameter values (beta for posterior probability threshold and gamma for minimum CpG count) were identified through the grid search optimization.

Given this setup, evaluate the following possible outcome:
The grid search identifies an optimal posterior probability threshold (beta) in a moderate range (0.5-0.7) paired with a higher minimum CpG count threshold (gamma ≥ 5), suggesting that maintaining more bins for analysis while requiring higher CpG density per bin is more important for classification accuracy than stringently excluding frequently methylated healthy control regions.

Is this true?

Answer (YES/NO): NO